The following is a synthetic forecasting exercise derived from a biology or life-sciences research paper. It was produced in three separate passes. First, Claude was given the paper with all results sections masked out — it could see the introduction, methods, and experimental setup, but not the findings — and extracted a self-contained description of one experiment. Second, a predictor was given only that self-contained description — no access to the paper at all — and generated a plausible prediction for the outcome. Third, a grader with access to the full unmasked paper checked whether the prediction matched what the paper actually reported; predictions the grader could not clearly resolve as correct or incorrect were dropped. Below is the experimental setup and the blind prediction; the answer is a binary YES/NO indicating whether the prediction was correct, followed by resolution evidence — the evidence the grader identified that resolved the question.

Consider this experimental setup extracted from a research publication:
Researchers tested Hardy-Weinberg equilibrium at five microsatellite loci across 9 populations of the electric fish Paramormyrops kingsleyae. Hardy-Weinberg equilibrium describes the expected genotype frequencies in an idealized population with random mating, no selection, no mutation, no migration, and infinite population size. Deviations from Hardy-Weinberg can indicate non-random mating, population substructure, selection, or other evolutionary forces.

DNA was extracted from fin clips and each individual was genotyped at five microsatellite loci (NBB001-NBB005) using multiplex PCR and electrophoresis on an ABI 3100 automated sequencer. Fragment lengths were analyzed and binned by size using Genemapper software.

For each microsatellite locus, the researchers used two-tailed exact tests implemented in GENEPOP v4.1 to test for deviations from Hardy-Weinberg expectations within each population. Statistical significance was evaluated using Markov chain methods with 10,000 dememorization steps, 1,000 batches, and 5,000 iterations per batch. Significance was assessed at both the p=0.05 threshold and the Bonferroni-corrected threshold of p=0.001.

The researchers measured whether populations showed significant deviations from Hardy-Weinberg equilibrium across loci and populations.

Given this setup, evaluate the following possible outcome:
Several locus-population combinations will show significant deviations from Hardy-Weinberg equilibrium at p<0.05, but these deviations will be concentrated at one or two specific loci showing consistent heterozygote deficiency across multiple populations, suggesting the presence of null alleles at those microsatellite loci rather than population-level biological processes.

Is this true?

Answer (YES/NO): NO